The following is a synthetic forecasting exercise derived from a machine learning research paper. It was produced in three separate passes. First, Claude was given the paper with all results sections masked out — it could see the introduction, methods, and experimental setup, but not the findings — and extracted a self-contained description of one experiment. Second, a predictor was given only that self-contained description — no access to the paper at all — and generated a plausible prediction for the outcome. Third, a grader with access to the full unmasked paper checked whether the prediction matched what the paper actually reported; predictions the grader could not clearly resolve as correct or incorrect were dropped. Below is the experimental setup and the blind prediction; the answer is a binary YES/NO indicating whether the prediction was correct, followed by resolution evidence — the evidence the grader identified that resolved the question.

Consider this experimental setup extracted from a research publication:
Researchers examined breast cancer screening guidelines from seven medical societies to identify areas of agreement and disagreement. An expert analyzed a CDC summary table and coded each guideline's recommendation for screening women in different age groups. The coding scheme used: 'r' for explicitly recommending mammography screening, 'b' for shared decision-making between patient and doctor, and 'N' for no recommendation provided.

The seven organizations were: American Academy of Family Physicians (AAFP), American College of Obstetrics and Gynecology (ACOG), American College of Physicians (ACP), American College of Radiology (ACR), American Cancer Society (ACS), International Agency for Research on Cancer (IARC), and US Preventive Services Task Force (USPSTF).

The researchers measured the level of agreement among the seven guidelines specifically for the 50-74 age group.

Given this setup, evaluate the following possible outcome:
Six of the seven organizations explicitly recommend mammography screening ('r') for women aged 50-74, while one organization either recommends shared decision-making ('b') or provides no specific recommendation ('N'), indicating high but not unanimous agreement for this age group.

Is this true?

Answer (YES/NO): NO